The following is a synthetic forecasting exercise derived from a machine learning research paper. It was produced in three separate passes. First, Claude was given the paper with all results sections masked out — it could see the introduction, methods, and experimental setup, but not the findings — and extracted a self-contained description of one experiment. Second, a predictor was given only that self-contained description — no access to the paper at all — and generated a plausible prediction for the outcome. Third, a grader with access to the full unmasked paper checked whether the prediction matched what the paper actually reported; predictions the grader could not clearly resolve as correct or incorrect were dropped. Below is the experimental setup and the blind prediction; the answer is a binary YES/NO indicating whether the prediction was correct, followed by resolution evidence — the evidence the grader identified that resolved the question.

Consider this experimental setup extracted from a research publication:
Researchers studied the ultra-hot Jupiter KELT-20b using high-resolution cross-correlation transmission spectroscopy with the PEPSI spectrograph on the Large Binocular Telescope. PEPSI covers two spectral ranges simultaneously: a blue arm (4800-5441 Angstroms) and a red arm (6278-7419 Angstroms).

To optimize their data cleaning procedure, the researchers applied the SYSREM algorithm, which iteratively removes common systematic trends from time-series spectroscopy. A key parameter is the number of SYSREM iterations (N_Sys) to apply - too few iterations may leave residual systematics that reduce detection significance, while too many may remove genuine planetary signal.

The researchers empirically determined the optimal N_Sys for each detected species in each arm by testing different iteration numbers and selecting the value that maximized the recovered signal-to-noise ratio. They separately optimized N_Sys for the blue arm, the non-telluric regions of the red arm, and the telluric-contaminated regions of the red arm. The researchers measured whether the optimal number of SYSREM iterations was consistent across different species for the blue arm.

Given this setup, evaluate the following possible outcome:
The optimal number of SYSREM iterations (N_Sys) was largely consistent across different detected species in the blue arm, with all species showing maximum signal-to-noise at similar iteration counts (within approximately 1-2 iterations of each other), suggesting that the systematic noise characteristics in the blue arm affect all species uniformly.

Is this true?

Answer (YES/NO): NO